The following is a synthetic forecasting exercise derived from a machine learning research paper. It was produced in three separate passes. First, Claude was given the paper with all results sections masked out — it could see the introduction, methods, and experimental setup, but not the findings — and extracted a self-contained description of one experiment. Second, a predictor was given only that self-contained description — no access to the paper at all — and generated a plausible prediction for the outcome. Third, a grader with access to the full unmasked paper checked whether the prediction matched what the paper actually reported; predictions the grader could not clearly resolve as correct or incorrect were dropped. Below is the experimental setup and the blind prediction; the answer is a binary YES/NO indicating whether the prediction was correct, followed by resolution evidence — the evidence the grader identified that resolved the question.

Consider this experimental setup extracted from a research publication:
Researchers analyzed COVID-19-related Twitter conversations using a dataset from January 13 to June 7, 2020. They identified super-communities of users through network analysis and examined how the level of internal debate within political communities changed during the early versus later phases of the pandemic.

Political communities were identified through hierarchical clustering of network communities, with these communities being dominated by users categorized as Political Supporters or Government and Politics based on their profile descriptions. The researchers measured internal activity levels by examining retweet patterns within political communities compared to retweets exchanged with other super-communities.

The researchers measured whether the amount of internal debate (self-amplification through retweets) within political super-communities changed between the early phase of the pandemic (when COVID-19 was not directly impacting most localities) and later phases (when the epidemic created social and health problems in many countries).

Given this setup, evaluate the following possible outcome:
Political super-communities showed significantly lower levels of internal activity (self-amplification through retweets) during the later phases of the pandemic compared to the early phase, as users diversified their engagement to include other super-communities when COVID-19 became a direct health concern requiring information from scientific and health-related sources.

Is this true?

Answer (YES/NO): NO